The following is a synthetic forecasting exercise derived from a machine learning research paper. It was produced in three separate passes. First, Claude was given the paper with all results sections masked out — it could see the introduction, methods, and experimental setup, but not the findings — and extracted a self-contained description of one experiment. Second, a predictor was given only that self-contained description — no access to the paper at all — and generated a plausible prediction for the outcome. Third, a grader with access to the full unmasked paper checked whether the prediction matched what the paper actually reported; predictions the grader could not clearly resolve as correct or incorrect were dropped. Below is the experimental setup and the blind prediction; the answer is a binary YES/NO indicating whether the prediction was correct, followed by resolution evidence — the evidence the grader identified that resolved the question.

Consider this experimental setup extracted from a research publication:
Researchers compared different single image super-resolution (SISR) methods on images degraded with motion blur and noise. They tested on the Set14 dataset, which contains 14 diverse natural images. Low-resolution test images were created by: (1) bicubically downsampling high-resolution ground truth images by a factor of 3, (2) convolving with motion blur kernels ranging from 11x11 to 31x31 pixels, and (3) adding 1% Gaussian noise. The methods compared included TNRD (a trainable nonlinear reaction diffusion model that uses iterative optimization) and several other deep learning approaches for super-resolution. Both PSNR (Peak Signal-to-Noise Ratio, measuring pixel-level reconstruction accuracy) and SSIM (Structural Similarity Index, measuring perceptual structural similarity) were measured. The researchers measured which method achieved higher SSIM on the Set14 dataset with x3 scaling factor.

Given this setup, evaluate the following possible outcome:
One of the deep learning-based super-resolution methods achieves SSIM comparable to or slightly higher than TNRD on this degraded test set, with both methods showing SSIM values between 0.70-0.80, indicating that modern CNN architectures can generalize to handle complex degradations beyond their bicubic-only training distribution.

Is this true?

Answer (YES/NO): NO